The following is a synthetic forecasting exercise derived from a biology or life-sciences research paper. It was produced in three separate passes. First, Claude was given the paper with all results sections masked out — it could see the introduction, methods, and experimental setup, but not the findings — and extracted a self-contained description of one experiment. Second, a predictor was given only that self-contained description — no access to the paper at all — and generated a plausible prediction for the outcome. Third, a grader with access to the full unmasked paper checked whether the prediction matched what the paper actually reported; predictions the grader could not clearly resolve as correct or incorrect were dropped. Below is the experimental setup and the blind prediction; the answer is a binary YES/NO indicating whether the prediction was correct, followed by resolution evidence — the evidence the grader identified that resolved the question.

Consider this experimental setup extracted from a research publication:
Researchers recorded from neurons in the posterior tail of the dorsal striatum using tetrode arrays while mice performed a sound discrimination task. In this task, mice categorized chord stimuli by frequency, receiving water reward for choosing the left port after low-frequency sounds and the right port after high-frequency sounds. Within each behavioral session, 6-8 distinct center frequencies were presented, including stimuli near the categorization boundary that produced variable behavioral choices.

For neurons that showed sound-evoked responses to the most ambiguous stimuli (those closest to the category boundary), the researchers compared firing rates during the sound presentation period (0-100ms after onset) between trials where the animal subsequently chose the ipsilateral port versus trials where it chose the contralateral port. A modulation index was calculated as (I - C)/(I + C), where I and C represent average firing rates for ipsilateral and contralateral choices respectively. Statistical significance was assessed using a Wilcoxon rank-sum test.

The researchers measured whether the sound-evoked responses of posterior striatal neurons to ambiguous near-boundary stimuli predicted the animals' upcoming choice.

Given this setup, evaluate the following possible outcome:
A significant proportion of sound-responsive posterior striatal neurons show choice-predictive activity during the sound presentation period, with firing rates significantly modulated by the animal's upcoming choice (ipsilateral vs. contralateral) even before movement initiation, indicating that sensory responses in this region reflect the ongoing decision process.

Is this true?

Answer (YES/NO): NO